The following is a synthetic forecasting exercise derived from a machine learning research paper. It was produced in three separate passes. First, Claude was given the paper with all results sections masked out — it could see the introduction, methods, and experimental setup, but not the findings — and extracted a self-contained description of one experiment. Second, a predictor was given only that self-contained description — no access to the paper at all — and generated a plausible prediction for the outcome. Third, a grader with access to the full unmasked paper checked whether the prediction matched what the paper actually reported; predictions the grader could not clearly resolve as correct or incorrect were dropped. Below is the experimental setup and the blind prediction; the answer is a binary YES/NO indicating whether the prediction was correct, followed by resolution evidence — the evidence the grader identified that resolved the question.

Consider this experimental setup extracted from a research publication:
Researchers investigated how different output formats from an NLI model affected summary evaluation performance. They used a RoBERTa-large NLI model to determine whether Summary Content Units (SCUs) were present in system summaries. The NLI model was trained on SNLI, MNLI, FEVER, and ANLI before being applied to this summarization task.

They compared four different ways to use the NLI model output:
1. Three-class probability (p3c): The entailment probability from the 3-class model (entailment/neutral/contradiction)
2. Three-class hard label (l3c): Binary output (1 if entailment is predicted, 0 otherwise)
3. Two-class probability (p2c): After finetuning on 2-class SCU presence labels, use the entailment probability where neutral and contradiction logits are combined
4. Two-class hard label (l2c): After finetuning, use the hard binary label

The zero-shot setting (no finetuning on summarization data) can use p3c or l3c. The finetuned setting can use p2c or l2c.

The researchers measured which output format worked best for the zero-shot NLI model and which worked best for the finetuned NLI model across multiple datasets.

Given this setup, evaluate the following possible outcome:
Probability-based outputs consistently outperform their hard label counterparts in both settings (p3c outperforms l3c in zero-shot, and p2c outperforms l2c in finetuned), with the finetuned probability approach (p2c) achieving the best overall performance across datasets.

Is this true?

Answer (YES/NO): NO